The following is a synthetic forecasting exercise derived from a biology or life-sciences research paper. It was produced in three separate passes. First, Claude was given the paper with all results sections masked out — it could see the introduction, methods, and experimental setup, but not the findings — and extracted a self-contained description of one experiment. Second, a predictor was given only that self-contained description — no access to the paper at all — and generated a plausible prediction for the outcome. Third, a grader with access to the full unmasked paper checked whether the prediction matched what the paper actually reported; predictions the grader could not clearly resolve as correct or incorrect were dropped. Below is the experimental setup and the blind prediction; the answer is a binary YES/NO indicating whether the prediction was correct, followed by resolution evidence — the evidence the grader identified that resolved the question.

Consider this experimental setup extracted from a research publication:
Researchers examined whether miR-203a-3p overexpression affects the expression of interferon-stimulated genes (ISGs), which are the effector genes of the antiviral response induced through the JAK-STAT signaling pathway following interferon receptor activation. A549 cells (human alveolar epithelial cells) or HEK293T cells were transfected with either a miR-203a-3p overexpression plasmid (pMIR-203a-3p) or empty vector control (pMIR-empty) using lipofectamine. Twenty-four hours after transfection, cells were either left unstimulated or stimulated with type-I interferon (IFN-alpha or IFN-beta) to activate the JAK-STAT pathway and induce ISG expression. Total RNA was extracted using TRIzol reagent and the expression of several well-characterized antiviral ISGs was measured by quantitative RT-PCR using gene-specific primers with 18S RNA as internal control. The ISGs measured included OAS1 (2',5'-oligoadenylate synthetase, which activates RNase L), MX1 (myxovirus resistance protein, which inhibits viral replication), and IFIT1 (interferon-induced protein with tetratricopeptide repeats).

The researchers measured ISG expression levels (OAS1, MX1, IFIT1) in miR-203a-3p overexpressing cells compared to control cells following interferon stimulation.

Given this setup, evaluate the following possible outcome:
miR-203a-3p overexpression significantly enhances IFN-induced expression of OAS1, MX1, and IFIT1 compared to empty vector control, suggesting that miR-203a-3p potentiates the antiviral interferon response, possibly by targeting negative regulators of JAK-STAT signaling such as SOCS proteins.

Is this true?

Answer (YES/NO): NO